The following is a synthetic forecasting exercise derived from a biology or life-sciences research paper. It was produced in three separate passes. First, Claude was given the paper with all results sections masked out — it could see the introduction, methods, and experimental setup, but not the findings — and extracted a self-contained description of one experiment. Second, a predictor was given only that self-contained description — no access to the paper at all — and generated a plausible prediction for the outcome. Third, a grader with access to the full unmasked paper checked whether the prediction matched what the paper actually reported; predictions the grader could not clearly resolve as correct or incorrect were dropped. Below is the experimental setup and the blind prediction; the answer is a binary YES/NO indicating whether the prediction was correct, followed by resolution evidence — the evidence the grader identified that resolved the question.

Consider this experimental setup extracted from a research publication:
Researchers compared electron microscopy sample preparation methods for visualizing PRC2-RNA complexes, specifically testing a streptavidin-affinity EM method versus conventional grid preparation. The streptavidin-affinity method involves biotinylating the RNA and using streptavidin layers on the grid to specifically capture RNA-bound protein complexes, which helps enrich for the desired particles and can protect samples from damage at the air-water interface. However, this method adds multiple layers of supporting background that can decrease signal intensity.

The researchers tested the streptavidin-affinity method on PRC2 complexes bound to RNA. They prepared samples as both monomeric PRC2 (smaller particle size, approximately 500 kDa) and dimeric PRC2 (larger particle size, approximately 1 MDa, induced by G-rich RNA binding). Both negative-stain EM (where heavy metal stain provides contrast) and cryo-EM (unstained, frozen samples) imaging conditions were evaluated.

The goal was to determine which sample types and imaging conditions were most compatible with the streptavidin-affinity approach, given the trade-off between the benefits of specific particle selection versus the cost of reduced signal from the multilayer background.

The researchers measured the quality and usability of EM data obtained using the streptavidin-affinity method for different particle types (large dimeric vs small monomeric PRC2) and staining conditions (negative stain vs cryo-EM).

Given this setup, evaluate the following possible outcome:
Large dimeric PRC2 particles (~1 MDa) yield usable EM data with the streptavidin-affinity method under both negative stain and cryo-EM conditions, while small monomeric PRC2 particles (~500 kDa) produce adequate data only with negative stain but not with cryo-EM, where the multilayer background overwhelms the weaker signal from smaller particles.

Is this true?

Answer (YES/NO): YES